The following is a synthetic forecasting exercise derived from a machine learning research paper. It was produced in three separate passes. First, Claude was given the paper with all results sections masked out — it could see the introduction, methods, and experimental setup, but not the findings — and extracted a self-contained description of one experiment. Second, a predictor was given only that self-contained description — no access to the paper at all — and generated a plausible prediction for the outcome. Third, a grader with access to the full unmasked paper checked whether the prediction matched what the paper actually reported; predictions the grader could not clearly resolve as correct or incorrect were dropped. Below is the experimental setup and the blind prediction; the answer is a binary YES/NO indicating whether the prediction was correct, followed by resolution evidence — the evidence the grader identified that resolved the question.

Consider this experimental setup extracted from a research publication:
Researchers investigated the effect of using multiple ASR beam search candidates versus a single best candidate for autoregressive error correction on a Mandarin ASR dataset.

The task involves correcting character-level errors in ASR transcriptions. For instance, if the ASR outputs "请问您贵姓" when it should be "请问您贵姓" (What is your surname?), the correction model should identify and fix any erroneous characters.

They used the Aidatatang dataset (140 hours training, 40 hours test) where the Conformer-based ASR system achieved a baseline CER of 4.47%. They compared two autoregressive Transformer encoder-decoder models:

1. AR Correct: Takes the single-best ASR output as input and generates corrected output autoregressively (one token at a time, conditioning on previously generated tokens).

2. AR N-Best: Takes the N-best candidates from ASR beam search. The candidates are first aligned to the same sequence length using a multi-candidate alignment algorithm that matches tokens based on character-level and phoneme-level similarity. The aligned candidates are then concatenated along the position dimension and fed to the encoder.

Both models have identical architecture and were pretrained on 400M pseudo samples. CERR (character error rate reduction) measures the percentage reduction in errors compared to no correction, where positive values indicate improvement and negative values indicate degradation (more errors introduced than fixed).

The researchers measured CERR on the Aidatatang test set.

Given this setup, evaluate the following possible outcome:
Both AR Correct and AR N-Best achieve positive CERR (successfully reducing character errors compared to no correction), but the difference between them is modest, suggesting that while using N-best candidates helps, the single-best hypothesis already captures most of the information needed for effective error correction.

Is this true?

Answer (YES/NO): NO